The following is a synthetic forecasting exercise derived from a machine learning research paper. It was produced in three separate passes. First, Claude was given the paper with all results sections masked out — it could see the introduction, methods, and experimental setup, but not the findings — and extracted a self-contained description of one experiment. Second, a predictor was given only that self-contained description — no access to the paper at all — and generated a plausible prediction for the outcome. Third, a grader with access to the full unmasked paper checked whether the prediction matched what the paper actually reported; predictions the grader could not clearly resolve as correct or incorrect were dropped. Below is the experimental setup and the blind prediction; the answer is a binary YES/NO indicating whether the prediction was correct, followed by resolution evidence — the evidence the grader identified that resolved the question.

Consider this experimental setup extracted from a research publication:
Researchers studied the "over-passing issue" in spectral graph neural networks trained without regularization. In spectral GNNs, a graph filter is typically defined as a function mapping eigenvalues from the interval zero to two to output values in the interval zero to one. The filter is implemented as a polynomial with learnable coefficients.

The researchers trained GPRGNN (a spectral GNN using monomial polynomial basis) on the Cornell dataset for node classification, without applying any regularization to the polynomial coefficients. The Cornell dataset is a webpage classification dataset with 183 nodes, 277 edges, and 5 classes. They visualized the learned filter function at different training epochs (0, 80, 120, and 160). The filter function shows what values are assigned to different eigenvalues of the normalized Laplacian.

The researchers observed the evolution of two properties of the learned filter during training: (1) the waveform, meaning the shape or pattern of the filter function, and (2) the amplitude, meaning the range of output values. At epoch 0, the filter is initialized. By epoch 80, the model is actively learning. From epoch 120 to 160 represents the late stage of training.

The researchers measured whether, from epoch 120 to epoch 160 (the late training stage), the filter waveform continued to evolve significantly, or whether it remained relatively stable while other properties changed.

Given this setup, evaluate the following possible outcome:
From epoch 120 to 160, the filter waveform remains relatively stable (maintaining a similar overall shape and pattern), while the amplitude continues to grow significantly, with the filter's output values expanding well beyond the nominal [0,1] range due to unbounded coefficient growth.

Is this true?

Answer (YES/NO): YES